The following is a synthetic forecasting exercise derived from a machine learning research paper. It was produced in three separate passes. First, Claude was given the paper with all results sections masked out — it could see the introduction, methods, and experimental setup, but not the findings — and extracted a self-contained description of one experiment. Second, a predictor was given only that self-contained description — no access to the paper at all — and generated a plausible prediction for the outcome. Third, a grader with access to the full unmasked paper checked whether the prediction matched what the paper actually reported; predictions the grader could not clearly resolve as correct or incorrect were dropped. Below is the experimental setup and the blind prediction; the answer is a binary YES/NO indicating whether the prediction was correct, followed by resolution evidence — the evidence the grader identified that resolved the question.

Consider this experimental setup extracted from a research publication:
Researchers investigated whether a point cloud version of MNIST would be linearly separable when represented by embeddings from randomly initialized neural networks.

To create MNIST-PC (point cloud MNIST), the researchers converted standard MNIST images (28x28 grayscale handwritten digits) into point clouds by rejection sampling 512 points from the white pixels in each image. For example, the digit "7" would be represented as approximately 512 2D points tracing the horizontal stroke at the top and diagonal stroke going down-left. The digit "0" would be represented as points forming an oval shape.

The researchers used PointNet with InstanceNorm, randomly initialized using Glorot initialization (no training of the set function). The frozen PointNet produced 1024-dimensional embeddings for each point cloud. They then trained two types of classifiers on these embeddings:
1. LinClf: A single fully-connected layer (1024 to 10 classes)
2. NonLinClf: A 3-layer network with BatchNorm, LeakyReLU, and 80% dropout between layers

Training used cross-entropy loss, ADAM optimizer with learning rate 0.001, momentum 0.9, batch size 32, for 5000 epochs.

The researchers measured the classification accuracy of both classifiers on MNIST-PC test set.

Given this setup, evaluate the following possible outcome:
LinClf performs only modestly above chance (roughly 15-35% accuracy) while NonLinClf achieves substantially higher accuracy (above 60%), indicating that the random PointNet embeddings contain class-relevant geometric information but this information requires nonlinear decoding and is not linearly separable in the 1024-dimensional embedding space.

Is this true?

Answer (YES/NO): NO